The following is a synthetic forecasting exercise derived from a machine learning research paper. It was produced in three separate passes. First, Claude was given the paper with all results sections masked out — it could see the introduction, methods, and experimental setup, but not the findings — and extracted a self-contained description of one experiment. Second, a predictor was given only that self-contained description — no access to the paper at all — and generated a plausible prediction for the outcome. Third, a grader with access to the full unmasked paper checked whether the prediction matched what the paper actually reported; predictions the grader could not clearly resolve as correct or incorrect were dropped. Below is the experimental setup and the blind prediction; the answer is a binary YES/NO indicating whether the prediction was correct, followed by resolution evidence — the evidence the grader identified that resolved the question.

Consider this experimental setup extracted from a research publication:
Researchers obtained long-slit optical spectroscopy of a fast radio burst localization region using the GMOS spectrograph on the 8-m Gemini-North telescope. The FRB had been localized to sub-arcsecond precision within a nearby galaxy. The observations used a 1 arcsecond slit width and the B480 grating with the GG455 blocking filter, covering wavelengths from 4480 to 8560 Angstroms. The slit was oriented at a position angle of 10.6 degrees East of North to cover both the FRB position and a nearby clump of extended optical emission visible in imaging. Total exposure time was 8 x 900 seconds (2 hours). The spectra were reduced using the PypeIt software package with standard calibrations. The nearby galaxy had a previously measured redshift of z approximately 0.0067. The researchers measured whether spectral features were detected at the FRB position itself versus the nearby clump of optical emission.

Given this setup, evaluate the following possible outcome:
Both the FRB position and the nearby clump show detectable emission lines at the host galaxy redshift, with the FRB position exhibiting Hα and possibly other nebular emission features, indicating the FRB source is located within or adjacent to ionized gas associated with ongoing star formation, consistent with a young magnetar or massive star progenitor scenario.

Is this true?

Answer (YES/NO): NO